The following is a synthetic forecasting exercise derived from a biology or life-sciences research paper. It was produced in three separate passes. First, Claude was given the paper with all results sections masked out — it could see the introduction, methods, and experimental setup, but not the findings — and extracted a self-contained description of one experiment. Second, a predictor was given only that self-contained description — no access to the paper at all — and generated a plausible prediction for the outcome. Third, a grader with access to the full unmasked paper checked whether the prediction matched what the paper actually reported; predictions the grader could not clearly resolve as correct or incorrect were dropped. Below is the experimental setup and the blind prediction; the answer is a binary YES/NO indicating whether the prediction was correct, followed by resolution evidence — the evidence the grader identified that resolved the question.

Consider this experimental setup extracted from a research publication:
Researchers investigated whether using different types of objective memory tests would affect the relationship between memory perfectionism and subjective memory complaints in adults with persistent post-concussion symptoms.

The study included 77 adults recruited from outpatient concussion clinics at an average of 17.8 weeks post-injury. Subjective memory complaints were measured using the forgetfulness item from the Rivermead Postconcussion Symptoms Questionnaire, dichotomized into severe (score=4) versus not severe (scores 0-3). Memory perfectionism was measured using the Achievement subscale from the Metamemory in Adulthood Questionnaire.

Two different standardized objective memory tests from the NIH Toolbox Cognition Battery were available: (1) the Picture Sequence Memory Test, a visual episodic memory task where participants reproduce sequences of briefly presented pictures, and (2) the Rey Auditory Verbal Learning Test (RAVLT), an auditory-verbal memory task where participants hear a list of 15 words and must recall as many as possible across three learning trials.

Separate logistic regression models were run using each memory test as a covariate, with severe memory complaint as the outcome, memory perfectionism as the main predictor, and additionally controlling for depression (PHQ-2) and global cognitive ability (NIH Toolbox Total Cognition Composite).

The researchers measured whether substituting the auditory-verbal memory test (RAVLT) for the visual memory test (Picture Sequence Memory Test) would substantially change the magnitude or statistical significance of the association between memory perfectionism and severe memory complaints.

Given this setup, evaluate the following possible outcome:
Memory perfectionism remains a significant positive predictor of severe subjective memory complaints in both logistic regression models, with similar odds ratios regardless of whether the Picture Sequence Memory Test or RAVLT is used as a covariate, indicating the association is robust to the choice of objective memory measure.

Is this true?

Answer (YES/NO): YES